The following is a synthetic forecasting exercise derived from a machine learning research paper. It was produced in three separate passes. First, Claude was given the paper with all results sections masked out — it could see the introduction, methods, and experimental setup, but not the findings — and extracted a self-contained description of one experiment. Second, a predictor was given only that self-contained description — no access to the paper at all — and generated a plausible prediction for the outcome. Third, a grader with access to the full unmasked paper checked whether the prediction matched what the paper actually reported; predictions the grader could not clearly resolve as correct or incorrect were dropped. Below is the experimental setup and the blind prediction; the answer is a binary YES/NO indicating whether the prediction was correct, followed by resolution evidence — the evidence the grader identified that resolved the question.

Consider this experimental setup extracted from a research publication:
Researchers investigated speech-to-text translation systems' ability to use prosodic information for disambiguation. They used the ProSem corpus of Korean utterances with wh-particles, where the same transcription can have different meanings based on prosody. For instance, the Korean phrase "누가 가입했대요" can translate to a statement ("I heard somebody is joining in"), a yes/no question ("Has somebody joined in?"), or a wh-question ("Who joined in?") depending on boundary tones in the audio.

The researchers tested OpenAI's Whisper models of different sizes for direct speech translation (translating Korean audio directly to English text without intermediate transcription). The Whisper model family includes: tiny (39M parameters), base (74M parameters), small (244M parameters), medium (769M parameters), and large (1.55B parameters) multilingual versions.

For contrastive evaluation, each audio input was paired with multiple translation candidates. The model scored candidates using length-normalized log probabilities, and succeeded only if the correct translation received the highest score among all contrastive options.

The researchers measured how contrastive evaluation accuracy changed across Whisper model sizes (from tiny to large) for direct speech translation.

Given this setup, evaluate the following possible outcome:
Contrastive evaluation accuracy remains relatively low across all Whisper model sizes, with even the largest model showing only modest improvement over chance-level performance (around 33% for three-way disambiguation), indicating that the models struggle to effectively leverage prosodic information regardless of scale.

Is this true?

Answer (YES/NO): NO